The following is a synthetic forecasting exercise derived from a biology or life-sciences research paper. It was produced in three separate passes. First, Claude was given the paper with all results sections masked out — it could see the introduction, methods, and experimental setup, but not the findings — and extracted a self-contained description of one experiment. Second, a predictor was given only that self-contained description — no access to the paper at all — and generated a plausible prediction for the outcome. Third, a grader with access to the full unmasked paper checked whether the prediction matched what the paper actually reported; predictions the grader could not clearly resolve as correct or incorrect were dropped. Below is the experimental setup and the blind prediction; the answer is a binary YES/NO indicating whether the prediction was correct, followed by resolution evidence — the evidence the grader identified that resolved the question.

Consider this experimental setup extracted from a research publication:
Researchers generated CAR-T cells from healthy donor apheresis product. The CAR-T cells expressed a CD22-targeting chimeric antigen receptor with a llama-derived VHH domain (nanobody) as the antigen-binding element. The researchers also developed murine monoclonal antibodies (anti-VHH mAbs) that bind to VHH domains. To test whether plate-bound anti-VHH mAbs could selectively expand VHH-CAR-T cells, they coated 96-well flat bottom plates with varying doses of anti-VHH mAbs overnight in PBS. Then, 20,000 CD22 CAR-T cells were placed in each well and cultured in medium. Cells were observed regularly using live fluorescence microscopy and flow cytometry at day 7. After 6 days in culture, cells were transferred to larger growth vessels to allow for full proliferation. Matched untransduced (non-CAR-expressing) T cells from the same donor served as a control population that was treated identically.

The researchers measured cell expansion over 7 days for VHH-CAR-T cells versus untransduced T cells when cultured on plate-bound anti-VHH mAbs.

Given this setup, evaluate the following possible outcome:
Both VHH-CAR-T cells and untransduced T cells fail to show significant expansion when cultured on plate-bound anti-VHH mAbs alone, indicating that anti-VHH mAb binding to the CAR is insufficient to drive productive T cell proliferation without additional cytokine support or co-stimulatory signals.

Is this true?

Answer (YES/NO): NO